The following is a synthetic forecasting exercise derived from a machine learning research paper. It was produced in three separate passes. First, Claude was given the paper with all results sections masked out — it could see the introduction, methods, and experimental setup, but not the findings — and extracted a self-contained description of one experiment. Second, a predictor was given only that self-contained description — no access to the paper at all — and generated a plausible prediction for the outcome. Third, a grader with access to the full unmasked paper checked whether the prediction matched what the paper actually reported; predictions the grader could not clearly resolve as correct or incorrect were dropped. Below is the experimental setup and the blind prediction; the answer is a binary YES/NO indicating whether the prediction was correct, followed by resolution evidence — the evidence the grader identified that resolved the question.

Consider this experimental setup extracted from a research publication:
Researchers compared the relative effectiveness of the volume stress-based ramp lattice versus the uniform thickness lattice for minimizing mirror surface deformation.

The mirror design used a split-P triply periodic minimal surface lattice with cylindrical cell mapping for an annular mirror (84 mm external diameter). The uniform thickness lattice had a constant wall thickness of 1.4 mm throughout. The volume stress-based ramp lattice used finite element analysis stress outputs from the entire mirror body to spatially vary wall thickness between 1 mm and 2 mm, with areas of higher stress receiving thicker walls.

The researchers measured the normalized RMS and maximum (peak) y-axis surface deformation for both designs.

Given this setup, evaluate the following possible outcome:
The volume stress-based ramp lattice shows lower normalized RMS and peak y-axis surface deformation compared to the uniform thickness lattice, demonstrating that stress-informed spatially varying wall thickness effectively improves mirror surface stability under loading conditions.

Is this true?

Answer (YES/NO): NO